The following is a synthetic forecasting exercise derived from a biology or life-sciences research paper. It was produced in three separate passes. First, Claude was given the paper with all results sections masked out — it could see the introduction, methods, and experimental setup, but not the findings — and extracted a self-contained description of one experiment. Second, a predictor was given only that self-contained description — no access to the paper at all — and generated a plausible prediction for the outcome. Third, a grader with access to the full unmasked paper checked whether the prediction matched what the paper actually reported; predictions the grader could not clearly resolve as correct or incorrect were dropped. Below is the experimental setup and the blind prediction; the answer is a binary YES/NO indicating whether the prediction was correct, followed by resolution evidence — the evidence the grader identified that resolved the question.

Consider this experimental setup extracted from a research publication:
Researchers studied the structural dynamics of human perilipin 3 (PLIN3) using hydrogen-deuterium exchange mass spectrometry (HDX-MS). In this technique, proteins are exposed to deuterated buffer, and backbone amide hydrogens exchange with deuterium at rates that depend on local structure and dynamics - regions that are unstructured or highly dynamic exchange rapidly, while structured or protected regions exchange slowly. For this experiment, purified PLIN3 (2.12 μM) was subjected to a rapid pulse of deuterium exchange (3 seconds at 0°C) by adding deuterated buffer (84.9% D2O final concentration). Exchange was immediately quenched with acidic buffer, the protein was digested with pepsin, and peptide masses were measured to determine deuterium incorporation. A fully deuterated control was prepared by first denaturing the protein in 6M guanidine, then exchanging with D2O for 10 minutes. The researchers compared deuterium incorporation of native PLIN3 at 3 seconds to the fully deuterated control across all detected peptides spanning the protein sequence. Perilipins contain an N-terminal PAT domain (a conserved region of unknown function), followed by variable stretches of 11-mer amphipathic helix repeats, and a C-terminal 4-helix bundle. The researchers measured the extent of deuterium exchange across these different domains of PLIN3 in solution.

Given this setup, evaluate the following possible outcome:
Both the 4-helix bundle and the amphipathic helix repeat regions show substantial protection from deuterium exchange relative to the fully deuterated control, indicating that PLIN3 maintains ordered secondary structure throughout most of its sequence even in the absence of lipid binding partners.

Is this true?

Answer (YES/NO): NO